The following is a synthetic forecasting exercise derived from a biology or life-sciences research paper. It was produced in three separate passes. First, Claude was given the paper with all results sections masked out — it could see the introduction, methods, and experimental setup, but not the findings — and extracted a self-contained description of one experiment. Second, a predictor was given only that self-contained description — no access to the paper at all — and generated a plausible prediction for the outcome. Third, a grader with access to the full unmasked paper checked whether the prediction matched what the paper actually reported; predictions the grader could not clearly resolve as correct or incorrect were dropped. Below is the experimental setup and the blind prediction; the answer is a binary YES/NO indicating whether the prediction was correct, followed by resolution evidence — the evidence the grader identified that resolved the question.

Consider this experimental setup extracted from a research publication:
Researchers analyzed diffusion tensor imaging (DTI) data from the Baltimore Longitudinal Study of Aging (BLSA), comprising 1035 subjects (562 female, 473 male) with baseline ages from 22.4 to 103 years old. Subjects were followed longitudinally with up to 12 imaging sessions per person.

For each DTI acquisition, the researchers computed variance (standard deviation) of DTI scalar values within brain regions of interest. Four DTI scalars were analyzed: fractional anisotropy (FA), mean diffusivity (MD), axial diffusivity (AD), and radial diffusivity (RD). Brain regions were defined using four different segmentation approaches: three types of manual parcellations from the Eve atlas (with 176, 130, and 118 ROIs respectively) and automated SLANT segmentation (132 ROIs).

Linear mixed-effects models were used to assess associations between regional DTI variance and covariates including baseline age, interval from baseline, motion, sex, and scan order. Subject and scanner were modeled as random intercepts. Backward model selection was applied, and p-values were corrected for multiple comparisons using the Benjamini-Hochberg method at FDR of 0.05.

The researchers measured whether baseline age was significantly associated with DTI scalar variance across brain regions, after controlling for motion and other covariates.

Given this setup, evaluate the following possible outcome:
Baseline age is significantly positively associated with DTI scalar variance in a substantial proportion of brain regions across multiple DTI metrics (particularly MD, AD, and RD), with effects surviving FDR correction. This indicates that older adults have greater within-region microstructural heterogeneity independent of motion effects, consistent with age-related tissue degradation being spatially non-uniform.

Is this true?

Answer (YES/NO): NO